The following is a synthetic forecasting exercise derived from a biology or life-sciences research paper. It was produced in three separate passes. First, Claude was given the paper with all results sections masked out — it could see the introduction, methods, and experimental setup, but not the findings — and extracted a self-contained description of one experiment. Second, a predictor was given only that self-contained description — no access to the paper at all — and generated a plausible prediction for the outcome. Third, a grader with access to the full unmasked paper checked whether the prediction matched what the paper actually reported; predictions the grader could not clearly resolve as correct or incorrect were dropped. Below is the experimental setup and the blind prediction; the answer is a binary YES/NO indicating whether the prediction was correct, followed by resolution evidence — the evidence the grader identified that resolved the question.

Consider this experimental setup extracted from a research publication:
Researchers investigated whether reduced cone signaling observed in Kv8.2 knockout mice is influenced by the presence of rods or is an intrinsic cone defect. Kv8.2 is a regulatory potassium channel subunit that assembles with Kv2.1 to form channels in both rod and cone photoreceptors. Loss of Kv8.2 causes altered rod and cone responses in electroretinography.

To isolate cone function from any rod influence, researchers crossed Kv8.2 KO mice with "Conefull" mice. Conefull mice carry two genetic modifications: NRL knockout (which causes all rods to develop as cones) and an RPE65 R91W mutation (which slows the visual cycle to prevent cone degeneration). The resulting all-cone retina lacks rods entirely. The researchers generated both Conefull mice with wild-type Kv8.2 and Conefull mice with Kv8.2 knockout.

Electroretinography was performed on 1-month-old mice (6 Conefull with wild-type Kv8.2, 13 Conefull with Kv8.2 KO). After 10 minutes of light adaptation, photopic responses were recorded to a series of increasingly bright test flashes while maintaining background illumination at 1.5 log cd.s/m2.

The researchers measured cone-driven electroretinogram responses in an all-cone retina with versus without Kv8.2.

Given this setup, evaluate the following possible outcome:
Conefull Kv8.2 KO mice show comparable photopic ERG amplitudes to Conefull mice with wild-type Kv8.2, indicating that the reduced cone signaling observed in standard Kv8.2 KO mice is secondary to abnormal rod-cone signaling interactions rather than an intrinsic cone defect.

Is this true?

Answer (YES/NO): NO